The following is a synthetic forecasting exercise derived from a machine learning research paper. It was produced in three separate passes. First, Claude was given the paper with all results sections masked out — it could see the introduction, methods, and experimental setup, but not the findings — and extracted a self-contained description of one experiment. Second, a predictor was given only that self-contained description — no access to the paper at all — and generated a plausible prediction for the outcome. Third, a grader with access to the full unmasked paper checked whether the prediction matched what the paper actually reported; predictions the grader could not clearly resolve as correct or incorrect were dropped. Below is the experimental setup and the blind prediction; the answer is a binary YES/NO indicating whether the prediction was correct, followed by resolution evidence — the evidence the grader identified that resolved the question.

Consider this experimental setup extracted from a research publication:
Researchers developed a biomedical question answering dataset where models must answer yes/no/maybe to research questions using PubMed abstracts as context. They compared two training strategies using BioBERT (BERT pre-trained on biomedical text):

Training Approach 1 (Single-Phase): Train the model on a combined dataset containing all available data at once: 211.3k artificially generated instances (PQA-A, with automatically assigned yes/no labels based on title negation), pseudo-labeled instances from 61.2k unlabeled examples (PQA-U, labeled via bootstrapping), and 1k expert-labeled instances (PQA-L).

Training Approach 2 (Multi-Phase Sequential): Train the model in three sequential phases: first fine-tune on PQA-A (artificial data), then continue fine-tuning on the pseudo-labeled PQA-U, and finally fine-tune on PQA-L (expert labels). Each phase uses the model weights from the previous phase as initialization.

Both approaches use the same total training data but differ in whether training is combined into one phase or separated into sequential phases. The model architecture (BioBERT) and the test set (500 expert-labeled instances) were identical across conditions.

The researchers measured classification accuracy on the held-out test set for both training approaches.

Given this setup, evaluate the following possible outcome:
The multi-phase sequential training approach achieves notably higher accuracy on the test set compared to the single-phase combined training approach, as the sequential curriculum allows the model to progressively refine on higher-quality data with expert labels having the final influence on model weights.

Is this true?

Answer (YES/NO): YES